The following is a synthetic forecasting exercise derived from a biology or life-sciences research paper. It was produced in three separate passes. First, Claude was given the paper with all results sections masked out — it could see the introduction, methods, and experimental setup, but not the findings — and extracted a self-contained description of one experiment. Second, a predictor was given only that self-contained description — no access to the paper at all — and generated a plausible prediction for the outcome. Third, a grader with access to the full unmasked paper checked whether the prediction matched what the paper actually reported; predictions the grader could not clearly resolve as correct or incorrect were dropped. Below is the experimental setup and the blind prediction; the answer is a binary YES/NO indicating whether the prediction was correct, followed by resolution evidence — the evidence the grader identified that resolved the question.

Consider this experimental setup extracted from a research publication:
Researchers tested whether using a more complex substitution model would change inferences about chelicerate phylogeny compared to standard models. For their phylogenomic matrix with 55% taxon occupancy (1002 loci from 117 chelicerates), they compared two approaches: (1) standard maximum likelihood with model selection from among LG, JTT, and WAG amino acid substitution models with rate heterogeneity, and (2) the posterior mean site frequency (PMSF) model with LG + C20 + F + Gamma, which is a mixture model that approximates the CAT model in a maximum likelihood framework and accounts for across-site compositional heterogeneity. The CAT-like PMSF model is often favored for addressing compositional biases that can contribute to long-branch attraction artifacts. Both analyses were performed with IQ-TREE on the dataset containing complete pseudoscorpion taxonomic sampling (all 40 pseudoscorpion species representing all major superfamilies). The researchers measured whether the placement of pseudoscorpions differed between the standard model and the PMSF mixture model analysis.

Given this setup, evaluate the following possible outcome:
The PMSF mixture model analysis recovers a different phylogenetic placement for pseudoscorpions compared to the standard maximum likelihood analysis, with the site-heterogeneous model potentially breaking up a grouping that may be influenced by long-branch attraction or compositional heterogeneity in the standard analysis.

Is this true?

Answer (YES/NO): NO